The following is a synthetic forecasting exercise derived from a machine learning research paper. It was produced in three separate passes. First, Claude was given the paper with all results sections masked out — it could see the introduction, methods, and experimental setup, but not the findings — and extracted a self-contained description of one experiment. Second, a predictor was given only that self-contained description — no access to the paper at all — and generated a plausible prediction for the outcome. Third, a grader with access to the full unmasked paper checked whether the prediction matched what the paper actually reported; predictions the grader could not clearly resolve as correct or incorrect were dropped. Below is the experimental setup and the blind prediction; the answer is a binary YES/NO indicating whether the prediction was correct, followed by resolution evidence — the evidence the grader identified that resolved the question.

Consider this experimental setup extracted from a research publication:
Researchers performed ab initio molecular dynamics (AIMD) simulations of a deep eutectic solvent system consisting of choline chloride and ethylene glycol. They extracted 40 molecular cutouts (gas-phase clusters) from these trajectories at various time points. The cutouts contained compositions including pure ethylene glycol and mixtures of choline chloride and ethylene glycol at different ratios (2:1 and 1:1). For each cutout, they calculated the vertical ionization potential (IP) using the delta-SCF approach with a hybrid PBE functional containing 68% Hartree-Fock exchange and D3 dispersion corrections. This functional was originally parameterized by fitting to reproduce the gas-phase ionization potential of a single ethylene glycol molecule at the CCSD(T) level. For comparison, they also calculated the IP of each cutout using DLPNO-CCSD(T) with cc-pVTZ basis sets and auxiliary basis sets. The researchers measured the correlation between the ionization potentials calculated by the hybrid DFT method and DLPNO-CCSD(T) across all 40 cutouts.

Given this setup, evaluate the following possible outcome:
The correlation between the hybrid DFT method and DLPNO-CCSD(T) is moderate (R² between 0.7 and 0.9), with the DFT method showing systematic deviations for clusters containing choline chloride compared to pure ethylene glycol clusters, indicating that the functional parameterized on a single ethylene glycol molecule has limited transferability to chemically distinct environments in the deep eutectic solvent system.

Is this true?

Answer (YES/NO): NO